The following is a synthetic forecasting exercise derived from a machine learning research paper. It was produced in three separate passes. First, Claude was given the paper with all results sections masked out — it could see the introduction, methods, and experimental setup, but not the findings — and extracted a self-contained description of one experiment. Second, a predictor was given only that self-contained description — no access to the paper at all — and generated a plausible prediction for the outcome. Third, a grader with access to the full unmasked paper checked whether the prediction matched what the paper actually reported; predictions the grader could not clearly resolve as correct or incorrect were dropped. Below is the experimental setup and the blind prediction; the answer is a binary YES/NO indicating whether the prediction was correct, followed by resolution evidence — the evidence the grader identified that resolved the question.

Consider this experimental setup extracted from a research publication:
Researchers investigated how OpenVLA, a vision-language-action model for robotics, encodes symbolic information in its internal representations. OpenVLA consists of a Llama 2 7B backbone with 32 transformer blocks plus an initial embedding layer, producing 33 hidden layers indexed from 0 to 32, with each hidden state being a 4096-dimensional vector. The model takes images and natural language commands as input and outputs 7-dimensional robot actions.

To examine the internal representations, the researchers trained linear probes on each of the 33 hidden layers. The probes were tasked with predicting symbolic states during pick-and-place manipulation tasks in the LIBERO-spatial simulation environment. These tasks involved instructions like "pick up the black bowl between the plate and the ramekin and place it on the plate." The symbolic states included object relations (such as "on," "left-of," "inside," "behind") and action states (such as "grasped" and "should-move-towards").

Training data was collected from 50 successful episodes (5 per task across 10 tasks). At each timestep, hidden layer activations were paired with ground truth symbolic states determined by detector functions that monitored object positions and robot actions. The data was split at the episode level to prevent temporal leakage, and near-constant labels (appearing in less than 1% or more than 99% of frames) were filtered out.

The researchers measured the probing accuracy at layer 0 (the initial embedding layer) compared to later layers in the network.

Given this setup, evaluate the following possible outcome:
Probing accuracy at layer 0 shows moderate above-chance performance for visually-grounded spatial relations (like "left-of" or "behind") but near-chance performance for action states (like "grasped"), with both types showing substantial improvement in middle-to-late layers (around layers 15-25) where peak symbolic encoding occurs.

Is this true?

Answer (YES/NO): NO